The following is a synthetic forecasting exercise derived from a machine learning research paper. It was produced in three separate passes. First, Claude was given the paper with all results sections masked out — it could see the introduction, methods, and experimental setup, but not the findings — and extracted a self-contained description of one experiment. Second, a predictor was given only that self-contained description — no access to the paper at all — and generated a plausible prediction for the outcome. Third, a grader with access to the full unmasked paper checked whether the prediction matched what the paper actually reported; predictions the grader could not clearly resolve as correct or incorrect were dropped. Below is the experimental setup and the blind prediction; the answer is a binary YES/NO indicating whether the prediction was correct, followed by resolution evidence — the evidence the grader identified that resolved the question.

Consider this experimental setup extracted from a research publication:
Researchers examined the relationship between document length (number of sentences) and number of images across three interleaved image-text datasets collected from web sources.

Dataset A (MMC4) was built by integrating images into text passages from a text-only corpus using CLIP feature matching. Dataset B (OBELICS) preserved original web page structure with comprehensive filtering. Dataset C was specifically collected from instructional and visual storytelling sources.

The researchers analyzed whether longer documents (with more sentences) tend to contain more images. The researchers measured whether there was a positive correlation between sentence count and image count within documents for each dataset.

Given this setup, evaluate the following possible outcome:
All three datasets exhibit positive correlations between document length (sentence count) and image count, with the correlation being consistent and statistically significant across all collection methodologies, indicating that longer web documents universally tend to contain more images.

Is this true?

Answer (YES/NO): NO